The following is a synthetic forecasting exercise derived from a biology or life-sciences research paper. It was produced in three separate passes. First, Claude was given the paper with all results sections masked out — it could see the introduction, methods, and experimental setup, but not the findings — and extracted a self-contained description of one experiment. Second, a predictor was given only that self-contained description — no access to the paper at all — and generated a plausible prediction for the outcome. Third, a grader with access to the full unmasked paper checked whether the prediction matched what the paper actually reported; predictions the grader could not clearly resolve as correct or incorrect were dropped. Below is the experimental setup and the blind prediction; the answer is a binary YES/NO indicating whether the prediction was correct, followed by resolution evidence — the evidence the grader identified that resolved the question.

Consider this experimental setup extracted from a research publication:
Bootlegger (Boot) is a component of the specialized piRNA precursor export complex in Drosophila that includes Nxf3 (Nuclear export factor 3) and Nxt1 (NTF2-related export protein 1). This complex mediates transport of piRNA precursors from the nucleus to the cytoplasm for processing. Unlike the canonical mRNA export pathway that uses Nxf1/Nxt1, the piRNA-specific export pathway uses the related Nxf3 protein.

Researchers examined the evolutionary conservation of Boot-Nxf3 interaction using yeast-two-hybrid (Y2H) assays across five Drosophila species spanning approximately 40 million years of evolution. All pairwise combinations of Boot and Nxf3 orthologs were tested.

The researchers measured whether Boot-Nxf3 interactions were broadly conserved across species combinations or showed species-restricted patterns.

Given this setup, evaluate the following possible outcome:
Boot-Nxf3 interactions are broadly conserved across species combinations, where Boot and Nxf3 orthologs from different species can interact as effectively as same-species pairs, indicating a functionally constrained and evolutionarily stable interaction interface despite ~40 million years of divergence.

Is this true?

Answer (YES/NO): NO